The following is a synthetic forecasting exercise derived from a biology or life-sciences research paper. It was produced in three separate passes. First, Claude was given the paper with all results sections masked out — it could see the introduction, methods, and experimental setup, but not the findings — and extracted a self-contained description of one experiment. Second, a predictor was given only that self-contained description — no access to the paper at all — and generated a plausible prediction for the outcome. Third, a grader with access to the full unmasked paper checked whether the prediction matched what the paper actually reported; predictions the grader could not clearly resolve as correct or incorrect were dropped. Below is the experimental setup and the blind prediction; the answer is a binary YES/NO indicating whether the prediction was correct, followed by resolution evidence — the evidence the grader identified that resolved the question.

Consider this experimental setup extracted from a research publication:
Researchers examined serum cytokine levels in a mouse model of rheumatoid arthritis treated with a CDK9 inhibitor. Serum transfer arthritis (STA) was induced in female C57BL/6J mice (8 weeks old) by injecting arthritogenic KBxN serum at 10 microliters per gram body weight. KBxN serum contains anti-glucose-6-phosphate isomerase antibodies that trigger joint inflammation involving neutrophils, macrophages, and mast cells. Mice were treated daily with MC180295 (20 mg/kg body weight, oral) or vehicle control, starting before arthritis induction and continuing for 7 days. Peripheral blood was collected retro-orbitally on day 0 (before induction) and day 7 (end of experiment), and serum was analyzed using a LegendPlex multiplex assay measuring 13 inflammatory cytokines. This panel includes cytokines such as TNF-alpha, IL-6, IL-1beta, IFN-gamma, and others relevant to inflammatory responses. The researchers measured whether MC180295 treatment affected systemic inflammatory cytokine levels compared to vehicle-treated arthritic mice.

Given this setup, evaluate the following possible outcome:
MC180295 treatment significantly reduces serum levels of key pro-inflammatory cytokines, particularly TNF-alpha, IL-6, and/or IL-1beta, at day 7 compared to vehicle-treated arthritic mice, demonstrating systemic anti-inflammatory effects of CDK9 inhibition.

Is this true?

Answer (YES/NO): NO